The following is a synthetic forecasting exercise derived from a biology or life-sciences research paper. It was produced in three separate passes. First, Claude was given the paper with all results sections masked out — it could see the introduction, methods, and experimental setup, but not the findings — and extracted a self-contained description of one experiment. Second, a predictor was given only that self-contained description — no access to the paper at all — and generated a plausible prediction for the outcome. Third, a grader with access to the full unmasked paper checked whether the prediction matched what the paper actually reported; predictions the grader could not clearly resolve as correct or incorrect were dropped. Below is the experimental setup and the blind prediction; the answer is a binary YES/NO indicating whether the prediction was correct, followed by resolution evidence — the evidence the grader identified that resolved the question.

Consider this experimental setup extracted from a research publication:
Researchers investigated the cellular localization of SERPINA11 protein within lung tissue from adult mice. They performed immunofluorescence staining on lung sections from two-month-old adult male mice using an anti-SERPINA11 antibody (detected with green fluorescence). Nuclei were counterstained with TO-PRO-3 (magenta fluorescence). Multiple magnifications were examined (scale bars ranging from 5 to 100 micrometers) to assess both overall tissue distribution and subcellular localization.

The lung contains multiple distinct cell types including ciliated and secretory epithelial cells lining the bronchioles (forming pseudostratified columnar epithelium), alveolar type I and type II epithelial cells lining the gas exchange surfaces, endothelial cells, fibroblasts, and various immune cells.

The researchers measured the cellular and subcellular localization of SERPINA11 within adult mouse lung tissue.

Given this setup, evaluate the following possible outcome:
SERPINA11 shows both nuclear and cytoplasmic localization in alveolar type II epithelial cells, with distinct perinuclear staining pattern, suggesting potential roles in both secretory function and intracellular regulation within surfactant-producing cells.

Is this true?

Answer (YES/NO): NO